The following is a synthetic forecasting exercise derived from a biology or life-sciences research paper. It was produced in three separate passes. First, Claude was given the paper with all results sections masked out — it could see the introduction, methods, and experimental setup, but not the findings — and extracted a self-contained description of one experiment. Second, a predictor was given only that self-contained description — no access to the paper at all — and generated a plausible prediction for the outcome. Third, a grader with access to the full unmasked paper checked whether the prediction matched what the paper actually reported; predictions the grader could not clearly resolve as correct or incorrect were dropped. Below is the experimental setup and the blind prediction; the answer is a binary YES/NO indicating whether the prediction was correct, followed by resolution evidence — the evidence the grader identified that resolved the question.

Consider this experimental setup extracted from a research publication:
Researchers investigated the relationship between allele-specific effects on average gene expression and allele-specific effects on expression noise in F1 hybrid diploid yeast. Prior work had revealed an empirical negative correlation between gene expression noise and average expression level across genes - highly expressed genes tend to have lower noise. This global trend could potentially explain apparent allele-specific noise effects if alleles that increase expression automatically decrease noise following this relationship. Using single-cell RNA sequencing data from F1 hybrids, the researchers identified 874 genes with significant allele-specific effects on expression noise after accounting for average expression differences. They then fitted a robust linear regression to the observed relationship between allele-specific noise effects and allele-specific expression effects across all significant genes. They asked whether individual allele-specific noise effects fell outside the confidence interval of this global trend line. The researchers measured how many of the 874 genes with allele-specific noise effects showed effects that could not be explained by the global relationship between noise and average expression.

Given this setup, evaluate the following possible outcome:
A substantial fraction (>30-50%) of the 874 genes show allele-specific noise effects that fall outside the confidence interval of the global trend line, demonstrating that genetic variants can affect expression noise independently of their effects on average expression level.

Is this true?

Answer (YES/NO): YES